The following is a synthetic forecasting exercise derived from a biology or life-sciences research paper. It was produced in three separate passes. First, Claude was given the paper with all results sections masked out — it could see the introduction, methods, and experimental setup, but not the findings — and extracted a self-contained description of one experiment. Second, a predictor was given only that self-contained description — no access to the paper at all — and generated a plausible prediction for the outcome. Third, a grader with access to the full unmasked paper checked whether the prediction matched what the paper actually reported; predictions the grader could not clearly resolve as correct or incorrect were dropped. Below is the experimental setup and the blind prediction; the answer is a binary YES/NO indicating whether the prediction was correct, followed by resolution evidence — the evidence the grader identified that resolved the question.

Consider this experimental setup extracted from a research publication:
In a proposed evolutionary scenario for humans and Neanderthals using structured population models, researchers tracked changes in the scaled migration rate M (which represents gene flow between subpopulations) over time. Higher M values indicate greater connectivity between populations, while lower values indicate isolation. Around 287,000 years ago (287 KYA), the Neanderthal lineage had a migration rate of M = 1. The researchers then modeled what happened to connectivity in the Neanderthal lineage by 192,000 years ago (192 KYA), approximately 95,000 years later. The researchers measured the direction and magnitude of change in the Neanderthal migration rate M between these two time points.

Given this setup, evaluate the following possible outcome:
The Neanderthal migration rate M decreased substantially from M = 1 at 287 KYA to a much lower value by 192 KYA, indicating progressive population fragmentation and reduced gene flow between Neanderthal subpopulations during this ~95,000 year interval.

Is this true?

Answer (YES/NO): NO